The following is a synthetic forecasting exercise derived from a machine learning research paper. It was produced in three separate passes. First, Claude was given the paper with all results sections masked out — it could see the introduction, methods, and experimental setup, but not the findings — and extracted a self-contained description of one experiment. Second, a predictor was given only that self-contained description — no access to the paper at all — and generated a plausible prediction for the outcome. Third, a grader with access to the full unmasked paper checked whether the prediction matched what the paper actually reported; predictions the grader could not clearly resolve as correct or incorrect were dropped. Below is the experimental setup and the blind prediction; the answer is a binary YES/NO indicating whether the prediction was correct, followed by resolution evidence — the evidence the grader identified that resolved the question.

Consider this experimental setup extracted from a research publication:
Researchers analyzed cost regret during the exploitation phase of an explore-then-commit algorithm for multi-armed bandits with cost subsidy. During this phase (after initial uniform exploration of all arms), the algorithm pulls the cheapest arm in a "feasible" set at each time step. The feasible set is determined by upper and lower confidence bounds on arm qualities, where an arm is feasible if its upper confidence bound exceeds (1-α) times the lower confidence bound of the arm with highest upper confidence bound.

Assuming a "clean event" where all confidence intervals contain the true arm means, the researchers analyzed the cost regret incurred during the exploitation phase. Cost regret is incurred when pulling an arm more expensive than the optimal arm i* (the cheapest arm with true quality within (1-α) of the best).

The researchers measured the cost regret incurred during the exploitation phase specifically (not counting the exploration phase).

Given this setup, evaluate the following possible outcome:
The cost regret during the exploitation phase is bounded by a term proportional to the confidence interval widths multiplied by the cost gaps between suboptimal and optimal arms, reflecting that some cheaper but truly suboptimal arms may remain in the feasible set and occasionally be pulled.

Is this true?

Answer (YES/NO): NO